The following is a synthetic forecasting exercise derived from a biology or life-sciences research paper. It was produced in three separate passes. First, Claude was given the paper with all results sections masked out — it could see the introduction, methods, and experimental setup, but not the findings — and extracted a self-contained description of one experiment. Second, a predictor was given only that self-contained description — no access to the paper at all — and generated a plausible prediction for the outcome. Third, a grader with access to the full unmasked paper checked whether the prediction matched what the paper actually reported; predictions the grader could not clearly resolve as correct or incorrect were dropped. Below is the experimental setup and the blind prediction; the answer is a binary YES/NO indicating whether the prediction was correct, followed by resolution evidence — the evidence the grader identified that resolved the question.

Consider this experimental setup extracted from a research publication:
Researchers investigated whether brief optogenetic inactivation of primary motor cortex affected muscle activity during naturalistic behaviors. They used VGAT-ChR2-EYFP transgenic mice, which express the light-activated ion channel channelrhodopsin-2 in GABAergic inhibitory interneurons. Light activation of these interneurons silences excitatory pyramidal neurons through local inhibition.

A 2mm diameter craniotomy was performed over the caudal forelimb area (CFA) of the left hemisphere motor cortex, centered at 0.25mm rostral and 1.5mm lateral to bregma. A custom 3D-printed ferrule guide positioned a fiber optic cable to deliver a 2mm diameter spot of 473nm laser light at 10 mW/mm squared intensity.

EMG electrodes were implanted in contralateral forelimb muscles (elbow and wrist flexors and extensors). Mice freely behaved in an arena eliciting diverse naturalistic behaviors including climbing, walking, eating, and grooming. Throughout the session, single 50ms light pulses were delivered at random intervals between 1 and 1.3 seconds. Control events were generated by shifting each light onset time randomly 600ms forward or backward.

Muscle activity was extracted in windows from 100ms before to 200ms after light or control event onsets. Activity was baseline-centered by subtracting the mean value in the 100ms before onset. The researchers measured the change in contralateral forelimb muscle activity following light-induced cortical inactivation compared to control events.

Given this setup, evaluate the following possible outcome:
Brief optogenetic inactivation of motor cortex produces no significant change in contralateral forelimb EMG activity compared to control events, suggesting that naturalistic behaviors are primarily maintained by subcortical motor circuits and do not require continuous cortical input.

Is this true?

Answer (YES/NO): NO